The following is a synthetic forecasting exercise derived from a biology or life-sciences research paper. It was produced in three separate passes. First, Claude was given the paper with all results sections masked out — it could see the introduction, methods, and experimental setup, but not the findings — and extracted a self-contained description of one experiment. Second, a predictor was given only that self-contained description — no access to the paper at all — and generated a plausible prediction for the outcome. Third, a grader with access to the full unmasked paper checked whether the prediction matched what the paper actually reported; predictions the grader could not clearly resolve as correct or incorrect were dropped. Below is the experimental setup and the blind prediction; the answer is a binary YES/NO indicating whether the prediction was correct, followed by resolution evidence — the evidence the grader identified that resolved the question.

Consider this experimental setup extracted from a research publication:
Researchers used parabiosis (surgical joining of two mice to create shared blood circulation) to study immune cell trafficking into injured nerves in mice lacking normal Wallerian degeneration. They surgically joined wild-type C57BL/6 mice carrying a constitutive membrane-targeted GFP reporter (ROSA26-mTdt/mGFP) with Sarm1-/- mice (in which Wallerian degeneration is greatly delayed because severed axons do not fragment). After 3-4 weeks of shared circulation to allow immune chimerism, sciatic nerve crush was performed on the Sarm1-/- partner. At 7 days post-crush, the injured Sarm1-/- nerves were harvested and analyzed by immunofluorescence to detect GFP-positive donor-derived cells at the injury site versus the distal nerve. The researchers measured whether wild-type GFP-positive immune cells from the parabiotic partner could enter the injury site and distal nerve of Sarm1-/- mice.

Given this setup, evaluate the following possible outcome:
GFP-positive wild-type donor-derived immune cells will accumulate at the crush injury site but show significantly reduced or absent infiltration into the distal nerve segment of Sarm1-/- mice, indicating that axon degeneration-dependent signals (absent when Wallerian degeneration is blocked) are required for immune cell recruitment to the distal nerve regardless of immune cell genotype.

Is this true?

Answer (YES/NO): YES